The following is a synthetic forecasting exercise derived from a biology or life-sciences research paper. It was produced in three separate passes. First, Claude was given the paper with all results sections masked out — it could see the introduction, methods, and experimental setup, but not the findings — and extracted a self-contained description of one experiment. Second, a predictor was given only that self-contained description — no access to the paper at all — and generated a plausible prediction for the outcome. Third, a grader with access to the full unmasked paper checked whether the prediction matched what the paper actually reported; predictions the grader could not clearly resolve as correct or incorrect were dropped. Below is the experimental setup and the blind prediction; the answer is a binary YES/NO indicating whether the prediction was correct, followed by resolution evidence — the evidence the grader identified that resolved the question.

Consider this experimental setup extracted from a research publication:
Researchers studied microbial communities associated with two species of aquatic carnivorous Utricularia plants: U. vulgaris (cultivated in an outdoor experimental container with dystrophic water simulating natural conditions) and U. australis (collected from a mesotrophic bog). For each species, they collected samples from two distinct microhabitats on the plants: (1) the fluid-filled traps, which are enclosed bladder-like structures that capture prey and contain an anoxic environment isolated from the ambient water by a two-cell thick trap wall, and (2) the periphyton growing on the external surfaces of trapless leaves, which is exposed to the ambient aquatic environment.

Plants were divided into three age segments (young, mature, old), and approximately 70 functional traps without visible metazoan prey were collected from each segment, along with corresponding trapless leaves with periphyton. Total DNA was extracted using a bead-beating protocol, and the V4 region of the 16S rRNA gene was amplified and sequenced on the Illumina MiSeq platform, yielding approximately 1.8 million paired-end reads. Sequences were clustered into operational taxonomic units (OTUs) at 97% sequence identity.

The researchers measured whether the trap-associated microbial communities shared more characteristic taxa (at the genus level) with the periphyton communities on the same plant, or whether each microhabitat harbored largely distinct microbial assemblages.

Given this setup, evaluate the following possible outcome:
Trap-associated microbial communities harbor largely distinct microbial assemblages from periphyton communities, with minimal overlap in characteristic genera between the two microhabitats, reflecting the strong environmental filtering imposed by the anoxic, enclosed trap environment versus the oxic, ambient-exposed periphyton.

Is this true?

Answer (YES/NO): NO